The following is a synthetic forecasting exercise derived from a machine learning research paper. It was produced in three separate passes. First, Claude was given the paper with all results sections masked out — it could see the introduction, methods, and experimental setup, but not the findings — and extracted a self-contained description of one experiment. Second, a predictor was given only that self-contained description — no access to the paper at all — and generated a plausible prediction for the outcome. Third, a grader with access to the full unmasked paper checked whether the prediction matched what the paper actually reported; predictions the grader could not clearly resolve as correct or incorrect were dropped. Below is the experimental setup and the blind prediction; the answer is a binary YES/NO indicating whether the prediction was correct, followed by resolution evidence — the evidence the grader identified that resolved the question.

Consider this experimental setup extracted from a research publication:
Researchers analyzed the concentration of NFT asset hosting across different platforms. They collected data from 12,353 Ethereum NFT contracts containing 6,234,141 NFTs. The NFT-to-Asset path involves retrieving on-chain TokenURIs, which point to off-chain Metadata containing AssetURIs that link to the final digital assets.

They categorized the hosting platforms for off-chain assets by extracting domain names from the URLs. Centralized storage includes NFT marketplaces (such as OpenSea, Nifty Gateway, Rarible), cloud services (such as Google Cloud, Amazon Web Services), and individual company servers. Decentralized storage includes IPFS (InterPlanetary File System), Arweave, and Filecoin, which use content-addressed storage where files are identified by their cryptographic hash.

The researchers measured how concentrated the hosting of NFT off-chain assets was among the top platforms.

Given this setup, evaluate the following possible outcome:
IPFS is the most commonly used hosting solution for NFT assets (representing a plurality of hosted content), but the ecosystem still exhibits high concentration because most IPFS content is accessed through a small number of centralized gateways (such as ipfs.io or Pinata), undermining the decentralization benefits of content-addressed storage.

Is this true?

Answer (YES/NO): NO